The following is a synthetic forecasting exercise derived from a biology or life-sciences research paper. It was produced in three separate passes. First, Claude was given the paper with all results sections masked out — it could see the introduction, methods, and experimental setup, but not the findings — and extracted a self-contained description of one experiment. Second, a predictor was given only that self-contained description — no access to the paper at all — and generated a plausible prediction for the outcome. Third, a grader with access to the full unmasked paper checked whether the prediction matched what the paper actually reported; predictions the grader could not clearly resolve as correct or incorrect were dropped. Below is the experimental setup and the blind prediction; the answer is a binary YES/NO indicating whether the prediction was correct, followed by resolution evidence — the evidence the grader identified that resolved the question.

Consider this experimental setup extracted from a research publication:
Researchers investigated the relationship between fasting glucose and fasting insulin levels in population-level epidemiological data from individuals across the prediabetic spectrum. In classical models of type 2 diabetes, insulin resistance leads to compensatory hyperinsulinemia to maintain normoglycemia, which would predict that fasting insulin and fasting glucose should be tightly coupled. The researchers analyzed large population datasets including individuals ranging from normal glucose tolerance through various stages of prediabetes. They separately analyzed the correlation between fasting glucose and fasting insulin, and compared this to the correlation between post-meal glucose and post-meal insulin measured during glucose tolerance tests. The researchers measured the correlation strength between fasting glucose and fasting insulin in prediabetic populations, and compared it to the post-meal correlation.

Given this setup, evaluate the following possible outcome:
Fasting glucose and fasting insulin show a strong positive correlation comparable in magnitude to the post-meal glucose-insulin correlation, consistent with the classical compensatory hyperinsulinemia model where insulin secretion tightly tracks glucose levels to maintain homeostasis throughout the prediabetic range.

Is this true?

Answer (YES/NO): NO